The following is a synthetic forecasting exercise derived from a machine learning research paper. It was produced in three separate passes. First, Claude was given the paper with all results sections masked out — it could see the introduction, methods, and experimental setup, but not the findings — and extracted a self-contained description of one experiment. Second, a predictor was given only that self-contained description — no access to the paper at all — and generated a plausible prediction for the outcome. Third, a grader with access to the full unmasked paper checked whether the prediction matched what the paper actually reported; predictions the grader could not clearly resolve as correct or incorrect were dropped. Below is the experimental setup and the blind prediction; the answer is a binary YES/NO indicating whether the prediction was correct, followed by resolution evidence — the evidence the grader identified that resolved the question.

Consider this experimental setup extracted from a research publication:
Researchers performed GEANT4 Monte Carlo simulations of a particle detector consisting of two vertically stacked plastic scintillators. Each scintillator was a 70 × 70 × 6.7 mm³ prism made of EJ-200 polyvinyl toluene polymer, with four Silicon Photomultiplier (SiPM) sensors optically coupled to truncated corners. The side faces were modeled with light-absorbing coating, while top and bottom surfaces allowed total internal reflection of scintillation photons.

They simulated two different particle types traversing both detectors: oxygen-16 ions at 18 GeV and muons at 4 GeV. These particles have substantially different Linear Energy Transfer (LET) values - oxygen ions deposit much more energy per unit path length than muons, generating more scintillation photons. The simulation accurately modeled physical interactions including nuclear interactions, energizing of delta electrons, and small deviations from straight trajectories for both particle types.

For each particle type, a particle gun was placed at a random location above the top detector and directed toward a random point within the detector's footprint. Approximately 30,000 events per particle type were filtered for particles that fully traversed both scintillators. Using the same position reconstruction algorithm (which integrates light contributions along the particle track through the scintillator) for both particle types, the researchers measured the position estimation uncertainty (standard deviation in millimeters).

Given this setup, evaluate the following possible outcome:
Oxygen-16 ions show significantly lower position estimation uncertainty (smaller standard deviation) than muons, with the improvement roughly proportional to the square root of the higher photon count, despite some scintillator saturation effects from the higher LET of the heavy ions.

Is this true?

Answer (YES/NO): YES